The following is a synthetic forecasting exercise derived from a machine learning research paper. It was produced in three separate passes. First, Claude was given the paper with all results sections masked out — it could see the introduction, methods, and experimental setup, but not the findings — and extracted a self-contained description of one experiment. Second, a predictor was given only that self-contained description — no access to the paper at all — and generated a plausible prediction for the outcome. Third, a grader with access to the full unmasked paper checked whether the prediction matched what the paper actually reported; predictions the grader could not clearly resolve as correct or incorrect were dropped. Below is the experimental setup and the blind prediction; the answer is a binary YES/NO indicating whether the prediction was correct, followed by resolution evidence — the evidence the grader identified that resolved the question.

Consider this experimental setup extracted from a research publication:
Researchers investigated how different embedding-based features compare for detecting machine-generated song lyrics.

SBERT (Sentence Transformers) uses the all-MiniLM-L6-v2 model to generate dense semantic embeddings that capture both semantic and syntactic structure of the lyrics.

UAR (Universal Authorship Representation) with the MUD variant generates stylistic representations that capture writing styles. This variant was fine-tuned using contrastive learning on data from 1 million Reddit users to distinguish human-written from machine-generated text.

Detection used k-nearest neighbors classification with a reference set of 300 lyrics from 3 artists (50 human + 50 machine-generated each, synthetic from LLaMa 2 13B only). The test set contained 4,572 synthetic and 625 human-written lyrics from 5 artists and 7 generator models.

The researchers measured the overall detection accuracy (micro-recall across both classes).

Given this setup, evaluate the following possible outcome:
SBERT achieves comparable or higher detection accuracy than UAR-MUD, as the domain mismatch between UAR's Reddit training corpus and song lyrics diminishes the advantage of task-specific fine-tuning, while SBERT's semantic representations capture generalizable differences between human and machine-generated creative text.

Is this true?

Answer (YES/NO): NO